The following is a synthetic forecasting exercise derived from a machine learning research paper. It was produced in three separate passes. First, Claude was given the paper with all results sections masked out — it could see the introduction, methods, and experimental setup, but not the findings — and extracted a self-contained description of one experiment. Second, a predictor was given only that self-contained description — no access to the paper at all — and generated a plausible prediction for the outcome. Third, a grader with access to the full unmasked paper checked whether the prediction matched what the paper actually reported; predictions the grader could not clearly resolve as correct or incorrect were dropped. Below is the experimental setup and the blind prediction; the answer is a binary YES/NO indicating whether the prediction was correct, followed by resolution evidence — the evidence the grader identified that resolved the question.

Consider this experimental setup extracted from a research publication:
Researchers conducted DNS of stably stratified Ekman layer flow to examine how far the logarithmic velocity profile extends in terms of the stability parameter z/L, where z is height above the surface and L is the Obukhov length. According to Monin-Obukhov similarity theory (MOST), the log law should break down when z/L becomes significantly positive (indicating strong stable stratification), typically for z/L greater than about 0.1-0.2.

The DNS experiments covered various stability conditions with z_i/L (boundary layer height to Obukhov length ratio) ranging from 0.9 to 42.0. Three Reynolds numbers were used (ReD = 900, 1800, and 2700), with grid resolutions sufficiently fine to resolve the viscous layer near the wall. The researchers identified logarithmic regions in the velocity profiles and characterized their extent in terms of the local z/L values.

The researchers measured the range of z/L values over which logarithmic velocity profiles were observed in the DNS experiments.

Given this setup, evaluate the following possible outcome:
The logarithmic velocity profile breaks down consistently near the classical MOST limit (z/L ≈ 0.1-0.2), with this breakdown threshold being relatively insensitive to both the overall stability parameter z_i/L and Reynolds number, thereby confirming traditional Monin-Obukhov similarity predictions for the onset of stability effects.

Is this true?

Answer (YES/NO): NO